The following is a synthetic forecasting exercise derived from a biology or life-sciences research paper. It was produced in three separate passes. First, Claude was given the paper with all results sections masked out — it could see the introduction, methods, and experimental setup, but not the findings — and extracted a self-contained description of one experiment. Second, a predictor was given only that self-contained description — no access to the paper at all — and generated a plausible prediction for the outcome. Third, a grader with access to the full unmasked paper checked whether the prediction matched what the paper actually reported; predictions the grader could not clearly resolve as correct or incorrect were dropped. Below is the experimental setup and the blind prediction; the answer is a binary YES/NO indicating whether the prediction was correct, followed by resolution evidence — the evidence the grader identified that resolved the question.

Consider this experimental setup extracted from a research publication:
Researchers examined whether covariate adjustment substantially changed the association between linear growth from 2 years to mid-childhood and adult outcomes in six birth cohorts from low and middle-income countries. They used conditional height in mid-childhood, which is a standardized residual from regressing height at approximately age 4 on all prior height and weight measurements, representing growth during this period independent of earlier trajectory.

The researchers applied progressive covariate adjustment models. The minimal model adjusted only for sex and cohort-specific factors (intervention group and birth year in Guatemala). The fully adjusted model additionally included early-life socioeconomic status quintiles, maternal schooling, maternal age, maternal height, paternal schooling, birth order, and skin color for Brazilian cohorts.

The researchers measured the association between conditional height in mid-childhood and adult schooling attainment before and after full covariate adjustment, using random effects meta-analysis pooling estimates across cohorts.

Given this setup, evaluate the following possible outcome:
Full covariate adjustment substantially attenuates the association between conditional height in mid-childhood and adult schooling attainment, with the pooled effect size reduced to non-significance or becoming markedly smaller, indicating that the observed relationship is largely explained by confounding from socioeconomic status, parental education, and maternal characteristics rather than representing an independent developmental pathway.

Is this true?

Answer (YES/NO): YES